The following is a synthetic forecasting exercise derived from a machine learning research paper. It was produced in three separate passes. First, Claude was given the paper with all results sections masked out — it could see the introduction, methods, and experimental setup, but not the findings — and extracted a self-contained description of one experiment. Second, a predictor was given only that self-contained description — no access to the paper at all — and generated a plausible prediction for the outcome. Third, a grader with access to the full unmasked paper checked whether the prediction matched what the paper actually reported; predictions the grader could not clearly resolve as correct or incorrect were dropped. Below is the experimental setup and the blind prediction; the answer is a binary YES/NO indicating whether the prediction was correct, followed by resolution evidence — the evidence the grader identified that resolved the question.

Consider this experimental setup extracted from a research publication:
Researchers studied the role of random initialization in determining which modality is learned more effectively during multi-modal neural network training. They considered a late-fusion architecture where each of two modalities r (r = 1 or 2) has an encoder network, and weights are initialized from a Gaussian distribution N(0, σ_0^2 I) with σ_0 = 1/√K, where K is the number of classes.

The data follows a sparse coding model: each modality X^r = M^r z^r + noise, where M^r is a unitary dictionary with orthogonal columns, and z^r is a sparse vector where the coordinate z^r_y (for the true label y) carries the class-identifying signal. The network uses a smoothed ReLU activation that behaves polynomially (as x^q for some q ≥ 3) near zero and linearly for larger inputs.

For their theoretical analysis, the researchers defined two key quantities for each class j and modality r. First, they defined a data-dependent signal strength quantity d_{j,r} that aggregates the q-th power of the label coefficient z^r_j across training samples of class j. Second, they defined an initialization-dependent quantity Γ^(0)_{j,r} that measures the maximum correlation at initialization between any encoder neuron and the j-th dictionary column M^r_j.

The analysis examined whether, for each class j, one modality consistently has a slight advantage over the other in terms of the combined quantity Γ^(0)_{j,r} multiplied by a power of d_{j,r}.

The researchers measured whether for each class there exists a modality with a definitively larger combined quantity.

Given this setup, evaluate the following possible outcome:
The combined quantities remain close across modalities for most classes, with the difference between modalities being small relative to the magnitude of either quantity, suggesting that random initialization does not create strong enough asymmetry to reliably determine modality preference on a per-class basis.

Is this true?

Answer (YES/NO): NO